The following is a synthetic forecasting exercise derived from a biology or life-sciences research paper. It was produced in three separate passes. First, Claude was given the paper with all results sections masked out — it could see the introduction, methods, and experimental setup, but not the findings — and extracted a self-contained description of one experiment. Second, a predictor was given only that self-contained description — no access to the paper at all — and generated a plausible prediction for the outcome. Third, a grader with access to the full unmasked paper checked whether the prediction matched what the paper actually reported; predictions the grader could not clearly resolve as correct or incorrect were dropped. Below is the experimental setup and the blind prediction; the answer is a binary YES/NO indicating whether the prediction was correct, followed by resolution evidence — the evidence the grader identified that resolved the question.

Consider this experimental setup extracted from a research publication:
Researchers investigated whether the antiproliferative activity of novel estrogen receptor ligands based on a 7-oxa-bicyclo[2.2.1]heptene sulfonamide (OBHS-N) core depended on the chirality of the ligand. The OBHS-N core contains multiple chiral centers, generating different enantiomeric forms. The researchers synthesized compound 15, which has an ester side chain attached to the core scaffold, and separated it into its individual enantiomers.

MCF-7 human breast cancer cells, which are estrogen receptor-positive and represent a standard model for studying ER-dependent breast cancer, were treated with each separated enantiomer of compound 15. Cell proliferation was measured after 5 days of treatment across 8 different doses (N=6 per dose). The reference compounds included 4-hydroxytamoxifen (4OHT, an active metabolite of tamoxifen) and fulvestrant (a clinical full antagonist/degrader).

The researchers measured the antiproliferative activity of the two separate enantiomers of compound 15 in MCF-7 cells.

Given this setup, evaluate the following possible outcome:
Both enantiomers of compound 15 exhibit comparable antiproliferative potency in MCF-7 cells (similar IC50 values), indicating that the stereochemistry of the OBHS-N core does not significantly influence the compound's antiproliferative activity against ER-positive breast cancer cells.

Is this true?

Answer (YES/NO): NO